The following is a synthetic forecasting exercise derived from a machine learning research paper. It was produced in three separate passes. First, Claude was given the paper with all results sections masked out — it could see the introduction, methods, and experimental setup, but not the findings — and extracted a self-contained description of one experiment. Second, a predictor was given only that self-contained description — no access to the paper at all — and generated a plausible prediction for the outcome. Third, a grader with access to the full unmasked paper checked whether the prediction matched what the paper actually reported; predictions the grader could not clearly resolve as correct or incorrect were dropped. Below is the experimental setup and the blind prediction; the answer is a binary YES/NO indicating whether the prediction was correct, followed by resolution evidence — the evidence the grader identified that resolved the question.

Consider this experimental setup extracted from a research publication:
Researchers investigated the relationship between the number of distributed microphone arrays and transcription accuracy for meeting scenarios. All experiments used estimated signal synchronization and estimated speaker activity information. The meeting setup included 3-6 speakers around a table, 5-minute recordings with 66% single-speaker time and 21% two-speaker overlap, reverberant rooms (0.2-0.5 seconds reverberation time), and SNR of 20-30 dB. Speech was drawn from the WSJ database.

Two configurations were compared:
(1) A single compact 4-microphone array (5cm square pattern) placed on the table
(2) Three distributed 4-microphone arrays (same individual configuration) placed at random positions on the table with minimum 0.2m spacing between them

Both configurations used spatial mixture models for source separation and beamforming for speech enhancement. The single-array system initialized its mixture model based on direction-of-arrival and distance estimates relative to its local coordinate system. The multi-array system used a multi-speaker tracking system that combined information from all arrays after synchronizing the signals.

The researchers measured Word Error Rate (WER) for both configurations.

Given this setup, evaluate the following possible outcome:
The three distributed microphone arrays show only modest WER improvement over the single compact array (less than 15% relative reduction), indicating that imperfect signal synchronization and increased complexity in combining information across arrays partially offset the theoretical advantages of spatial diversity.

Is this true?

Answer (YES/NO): NO